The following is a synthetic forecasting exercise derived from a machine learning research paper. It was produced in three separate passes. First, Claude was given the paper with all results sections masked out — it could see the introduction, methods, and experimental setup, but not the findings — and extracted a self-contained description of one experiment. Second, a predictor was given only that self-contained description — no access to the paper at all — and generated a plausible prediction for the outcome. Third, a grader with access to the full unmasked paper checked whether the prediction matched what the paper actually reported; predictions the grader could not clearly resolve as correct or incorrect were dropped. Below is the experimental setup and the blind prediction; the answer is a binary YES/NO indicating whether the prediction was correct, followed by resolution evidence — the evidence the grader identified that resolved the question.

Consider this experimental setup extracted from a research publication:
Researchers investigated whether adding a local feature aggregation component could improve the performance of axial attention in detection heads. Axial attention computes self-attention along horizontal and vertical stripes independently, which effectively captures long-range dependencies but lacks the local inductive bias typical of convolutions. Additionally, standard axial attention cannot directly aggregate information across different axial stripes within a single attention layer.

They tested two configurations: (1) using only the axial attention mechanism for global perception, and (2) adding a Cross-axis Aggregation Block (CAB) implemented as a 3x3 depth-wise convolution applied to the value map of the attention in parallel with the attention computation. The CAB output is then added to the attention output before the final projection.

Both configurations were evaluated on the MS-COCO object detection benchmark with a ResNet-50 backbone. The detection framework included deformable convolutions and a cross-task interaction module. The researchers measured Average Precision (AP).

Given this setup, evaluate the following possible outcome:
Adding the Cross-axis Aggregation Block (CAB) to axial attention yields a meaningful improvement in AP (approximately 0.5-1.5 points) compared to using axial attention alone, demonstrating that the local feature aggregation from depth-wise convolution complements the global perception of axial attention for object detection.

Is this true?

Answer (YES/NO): NO